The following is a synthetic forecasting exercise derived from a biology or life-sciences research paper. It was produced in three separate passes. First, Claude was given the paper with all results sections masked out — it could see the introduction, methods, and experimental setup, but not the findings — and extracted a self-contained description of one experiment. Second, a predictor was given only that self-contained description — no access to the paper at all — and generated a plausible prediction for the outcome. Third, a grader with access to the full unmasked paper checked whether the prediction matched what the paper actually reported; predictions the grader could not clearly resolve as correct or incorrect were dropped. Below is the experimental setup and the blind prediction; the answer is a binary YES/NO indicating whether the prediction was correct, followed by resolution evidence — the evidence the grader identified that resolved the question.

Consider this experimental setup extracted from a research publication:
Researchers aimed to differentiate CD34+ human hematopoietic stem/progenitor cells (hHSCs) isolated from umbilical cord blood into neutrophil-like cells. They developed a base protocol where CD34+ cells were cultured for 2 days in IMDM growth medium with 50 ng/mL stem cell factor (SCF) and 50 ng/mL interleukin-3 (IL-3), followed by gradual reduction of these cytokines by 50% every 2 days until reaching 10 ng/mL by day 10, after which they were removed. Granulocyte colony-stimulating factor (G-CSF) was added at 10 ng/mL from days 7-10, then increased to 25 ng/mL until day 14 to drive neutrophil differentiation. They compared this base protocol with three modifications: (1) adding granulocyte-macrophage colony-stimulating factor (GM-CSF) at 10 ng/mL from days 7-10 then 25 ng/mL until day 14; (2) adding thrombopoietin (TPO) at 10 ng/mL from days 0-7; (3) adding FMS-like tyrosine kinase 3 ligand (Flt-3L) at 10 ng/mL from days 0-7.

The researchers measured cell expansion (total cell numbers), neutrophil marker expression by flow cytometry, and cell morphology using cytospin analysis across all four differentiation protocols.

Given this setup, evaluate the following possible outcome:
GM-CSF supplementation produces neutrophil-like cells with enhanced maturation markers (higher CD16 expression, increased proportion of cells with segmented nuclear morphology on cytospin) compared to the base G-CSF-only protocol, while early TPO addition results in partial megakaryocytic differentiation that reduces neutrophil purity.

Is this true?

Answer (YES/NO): NO